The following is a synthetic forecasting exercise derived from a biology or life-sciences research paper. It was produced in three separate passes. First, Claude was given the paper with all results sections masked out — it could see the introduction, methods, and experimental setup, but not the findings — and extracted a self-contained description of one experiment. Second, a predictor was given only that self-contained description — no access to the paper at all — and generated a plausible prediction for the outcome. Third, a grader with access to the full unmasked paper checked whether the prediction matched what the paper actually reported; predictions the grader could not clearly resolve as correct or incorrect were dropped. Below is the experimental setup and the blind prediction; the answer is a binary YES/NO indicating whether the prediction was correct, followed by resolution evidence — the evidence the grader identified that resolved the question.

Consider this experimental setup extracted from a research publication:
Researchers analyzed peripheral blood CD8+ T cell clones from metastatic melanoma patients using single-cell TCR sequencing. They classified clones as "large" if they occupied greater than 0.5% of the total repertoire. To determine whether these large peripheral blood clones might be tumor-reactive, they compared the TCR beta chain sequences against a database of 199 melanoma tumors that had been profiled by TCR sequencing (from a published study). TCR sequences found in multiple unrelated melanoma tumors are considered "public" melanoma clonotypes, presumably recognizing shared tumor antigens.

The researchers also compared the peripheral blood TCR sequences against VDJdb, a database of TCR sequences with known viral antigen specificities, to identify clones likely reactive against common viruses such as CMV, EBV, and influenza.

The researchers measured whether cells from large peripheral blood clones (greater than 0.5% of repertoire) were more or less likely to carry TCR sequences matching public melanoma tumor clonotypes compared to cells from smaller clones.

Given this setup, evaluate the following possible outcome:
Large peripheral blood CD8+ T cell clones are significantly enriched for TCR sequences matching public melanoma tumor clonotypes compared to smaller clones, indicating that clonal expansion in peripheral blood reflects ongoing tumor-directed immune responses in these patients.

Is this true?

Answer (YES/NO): YES